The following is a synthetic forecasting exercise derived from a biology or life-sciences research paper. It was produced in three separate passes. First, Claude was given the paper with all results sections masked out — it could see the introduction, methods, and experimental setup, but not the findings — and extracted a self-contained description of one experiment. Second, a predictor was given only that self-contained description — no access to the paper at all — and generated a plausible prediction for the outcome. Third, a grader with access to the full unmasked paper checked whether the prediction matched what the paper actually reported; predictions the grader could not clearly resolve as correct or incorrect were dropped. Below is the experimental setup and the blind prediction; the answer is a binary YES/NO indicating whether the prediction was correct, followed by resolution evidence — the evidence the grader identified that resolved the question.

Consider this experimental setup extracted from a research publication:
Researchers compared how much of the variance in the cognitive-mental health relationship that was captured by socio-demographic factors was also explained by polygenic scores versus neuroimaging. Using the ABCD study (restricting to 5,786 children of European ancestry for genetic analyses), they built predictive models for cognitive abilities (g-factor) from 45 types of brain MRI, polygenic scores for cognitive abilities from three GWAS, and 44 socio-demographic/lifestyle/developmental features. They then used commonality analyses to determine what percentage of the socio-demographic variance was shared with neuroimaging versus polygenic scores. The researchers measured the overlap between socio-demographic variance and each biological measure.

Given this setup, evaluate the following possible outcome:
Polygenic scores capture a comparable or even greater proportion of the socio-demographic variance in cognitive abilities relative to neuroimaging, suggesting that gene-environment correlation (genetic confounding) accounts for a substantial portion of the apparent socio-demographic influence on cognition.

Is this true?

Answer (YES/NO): NO